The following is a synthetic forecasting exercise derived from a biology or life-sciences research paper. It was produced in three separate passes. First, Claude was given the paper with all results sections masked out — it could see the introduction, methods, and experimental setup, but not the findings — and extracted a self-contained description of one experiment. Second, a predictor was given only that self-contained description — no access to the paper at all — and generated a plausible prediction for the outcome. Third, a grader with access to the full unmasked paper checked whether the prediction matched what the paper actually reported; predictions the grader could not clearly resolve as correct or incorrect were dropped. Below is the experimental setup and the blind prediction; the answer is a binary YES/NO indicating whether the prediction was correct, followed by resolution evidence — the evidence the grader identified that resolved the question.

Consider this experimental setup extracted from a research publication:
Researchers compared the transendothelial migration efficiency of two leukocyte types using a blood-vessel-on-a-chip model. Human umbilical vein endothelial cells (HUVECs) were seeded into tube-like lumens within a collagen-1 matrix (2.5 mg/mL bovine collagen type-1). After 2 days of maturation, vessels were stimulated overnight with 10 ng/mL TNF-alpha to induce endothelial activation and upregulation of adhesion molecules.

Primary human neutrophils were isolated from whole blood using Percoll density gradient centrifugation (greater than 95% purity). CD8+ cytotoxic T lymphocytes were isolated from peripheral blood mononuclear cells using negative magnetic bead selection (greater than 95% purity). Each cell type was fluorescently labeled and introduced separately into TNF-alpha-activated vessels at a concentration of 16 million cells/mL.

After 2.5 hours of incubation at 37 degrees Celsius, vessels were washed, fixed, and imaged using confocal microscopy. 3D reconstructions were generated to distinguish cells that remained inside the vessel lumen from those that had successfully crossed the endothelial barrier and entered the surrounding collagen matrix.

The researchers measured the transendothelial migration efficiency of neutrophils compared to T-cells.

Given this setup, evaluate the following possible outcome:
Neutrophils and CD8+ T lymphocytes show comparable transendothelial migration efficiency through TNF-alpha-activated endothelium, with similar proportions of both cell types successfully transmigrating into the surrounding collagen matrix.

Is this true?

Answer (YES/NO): NO